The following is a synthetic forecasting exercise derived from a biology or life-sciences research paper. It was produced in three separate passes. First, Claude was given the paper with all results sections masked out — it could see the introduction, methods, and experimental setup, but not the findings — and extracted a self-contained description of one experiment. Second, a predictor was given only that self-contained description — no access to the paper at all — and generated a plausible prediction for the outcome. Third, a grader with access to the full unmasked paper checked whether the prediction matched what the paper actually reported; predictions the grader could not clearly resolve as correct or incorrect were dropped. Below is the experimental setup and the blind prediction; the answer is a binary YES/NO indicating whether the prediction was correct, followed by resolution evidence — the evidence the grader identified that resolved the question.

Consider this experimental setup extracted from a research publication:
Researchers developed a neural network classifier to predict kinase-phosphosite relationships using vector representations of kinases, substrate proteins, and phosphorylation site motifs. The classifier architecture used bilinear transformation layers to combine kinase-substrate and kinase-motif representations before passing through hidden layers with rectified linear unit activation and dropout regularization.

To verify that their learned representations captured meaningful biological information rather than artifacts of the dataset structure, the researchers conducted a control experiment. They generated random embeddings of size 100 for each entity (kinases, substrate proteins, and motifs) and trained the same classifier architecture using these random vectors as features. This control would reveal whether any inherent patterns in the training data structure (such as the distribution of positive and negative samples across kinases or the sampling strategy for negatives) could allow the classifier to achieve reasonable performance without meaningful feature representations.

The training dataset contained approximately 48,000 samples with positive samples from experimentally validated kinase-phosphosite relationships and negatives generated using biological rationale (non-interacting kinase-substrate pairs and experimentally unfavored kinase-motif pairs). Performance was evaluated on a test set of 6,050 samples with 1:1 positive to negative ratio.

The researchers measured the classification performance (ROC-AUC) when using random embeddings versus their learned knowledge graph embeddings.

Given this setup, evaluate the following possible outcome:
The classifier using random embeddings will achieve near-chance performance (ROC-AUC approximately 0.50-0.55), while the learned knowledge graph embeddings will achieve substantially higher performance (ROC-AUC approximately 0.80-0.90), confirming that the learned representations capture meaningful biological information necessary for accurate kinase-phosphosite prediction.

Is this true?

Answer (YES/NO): YES